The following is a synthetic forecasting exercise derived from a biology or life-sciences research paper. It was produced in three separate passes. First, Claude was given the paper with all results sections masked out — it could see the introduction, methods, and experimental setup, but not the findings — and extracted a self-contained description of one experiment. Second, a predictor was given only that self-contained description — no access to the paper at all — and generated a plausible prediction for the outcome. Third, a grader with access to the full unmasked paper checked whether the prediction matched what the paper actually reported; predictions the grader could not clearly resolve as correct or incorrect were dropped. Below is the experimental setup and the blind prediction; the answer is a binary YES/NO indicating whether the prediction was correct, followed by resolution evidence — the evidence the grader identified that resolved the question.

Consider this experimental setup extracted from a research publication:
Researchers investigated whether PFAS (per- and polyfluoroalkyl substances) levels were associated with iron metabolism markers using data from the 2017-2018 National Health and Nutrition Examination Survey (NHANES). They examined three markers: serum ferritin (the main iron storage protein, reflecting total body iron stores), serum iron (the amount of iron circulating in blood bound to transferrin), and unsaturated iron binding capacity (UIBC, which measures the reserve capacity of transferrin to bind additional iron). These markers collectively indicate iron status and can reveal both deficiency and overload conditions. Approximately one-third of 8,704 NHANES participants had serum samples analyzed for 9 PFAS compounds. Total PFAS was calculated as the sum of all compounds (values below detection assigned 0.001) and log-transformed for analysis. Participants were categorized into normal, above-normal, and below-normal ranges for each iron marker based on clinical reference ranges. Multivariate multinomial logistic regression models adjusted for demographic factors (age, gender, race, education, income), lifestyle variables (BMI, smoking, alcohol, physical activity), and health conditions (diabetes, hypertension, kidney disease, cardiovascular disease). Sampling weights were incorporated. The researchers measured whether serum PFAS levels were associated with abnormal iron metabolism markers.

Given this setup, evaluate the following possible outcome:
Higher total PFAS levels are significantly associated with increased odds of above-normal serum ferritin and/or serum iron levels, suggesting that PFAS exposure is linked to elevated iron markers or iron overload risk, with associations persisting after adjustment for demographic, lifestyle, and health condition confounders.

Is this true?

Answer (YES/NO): NO